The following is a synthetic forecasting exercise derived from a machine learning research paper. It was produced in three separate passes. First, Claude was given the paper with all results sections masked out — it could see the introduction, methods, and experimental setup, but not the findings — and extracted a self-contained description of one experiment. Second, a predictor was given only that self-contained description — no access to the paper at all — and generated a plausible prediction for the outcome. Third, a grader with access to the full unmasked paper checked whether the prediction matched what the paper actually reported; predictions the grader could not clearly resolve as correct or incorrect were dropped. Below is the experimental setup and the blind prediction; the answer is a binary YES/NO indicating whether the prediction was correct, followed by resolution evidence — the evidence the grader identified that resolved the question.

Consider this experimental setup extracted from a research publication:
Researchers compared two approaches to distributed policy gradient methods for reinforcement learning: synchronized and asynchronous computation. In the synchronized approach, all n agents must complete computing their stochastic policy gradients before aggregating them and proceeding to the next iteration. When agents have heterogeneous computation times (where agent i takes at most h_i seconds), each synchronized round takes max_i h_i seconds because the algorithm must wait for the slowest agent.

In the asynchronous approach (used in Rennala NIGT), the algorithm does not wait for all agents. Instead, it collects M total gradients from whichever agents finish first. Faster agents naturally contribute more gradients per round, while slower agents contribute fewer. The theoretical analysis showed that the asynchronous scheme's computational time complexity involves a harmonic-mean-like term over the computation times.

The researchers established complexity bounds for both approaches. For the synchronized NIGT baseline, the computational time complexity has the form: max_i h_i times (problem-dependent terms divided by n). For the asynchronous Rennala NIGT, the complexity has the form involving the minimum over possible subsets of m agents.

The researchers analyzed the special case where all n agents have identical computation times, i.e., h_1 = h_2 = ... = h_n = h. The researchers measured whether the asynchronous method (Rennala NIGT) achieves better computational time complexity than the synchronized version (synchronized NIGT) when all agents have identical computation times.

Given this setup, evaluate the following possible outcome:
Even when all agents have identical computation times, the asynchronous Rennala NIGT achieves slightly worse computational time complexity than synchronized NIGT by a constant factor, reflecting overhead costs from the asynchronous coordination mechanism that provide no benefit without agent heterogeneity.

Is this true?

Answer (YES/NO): NO